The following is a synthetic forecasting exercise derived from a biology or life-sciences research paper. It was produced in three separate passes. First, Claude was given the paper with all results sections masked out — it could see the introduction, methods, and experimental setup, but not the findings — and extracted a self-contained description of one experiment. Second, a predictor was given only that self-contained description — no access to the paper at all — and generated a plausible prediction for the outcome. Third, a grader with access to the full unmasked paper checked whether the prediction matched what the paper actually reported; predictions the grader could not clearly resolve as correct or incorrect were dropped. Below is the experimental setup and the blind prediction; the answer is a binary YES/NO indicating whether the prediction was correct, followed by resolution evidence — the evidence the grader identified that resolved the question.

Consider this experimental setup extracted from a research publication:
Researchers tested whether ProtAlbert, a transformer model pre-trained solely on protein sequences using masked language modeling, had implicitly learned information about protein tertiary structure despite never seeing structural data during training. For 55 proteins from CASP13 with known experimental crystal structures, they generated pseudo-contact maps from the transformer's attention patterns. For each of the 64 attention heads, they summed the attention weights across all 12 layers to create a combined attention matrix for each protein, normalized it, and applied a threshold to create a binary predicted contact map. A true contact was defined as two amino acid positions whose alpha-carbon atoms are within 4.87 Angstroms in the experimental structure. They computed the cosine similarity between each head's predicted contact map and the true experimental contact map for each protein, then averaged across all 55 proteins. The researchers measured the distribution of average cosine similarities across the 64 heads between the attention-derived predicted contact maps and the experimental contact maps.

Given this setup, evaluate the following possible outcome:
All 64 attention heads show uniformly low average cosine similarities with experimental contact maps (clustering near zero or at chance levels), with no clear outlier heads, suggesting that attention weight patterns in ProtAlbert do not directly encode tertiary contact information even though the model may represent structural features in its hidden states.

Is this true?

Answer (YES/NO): NO